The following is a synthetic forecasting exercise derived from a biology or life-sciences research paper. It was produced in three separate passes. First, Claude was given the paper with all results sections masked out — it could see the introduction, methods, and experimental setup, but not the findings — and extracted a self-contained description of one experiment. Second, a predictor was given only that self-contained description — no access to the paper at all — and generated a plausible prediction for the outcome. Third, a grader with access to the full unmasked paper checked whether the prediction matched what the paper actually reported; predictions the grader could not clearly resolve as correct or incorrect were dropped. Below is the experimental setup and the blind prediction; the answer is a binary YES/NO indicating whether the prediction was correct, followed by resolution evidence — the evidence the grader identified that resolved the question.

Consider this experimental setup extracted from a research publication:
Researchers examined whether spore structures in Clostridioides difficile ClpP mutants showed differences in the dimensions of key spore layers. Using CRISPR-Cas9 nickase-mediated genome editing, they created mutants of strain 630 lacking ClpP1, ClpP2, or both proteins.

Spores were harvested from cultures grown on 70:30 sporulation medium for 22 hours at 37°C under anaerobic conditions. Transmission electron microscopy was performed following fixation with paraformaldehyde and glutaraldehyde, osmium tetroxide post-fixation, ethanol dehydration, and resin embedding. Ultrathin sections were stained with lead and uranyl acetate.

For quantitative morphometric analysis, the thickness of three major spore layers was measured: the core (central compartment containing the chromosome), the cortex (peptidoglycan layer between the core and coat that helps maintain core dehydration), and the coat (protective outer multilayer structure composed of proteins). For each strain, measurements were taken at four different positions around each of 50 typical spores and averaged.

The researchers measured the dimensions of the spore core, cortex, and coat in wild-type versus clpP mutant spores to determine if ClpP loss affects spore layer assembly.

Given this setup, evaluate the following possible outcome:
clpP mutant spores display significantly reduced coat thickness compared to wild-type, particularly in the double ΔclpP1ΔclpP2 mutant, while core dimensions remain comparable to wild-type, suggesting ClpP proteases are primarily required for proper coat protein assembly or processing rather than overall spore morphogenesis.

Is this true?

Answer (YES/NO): NO